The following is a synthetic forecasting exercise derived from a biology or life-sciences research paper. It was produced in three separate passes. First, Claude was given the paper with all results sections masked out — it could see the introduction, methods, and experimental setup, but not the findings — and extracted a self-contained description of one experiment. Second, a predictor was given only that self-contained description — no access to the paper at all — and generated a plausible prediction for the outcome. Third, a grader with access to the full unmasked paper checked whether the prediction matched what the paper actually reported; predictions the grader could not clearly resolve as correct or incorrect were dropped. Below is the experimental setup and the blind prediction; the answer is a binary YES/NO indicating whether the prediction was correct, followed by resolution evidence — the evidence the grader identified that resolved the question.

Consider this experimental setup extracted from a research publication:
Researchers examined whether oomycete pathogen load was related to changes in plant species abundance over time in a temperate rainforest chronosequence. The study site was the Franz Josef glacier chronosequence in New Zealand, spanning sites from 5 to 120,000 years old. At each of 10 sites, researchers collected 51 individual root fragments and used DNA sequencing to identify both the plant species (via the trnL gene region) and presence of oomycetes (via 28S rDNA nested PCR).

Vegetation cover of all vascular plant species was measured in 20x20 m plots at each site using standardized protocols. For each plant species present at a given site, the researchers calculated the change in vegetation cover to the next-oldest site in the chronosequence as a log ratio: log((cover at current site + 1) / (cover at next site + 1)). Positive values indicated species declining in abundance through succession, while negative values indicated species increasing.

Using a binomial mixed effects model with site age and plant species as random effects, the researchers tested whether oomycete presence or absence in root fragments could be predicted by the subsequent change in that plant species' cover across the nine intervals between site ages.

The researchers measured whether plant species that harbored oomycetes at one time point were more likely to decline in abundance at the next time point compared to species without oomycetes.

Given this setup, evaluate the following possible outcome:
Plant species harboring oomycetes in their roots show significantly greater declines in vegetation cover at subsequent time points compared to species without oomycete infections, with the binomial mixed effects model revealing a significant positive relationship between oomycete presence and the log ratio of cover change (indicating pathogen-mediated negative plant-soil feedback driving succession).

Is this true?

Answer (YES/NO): NO